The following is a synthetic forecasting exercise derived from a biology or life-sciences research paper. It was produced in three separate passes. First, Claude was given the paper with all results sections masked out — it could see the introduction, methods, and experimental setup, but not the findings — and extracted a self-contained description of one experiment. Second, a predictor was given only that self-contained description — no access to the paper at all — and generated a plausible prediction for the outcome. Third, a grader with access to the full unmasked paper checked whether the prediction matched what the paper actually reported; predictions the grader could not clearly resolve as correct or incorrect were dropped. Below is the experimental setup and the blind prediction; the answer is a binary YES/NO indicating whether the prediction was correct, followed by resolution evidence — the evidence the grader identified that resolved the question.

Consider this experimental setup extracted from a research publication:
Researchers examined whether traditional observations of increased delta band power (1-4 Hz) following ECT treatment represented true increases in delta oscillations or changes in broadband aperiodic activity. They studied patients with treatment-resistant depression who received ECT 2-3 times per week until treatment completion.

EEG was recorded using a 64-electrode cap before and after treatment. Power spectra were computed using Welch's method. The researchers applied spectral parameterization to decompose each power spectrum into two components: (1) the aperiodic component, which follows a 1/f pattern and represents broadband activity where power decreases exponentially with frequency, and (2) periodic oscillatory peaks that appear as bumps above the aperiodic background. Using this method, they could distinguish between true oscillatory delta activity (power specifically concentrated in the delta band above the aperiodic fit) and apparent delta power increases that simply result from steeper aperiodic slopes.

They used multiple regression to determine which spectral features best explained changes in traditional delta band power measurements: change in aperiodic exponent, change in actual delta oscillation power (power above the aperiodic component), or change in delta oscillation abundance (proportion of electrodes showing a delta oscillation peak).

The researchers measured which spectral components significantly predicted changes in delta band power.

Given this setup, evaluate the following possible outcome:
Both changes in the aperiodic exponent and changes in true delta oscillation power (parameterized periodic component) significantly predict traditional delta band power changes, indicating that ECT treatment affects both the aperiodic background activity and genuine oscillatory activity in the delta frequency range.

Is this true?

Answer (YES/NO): NO